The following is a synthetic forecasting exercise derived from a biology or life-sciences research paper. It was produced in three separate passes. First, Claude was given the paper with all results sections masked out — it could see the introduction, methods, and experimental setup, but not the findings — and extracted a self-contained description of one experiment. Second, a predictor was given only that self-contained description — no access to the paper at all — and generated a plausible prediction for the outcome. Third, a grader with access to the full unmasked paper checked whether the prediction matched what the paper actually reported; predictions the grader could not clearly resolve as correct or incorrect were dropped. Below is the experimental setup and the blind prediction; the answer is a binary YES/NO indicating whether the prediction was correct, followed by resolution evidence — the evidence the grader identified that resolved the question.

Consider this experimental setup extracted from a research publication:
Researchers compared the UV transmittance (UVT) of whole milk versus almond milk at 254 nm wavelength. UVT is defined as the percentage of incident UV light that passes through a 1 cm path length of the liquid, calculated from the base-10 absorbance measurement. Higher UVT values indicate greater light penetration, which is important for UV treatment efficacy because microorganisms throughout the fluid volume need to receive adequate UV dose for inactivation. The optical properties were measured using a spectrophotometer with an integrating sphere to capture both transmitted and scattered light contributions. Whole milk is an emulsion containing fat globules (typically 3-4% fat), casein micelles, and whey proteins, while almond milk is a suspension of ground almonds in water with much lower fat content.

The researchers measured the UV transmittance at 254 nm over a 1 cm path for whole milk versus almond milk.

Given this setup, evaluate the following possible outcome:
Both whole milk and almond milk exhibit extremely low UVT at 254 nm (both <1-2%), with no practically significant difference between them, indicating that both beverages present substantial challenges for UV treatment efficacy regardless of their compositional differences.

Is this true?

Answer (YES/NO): NO